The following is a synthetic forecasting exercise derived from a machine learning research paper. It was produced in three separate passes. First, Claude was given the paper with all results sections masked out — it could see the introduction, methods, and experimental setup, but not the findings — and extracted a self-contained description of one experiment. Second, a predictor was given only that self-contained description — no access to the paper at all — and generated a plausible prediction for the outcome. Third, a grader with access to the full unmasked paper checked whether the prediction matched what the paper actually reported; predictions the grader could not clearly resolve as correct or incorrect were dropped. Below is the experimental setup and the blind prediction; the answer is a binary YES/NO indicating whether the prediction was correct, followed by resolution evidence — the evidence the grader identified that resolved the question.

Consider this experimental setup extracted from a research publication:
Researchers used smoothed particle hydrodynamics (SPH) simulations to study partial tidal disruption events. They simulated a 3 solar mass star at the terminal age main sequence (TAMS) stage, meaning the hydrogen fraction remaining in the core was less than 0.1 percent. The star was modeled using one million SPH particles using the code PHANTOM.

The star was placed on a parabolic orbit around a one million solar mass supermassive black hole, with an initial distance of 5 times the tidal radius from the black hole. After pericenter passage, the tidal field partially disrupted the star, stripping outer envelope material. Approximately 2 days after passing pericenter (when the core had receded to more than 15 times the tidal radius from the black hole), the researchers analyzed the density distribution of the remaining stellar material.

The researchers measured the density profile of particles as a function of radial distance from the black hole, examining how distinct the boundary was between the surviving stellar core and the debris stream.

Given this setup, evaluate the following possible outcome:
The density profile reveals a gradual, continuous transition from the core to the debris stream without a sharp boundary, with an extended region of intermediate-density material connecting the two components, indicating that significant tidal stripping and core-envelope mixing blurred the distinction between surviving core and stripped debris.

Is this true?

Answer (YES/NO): NO